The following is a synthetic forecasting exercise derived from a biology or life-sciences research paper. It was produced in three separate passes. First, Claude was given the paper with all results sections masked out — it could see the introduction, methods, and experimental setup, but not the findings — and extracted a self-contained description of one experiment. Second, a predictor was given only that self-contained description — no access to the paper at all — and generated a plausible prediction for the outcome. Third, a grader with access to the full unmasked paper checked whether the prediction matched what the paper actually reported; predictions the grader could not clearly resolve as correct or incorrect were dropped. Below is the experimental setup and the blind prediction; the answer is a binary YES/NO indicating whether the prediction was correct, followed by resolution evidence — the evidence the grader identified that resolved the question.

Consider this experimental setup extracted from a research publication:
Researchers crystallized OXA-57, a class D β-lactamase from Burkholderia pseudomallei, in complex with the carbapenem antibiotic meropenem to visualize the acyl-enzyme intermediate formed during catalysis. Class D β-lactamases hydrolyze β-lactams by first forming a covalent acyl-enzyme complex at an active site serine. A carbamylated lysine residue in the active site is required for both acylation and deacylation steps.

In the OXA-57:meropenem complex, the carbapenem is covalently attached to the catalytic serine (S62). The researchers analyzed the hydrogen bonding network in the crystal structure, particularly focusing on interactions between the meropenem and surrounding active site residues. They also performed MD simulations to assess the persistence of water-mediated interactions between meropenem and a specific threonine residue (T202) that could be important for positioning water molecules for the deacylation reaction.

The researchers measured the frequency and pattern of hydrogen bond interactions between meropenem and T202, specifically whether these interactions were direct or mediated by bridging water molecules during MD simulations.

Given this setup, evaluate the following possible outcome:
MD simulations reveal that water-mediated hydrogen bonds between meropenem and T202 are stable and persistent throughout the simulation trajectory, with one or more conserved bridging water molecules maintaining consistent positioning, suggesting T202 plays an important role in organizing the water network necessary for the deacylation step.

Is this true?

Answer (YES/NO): NO